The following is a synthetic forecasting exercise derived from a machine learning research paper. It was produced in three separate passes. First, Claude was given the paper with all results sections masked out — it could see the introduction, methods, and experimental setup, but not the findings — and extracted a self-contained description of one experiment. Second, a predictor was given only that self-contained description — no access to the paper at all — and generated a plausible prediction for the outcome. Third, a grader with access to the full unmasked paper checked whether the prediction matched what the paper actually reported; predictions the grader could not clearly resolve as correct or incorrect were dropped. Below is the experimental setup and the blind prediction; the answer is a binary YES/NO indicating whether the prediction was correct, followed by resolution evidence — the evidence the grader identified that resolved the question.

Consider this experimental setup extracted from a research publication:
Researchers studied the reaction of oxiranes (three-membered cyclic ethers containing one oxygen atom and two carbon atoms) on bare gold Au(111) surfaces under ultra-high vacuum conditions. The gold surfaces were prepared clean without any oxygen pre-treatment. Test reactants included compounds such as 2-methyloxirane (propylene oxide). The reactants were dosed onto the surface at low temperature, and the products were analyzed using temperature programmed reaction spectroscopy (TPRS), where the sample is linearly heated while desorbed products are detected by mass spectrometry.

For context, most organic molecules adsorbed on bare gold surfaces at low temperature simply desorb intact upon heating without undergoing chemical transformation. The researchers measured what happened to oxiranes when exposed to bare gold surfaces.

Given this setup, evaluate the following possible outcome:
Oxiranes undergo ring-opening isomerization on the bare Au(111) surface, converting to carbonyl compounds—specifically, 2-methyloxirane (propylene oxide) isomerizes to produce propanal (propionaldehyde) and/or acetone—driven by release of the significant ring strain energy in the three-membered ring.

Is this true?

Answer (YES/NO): NO